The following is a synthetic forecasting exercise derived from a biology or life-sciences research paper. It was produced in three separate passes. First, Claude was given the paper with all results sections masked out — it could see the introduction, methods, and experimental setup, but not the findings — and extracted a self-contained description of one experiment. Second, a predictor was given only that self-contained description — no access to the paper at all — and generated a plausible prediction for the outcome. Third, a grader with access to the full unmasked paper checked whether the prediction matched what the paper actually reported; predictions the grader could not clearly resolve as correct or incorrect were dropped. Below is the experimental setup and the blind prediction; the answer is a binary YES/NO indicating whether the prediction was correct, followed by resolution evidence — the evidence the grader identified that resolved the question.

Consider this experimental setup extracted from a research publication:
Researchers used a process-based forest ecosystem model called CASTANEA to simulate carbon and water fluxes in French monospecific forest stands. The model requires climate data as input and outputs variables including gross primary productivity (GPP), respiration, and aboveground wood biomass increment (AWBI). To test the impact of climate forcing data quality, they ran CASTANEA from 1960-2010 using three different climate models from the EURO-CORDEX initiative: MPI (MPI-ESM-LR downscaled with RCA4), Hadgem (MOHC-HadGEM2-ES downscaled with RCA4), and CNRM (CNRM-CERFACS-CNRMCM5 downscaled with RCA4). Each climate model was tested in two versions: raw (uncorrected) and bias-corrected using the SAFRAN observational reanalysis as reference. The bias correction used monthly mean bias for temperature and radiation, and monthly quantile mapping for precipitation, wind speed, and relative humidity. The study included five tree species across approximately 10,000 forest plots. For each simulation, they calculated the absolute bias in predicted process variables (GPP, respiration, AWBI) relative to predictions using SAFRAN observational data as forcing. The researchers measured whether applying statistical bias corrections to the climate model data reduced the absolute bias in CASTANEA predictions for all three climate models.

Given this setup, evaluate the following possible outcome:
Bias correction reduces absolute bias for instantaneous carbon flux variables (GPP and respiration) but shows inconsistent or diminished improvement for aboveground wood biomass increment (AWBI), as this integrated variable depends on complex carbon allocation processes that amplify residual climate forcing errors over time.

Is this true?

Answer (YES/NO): NO